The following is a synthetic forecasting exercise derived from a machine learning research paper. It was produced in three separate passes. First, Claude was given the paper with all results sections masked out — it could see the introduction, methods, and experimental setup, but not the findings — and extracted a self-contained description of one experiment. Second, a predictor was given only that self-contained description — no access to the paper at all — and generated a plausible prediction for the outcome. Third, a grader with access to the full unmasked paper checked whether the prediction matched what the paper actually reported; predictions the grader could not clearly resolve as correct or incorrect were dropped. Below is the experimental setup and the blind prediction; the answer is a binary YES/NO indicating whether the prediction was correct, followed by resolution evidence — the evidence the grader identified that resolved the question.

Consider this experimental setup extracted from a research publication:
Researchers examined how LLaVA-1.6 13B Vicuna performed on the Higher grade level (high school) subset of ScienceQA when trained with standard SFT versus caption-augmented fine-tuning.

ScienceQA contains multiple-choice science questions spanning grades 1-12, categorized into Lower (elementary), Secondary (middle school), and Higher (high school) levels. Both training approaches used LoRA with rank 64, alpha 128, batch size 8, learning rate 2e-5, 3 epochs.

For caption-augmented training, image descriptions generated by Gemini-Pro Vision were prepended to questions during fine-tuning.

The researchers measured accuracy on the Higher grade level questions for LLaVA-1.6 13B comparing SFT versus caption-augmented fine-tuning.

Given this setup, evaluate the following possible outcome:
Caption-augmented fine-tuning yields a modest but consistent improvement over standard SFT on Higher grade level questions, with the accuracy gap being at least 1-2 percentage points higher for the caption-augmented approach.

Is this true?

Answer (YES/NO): NO